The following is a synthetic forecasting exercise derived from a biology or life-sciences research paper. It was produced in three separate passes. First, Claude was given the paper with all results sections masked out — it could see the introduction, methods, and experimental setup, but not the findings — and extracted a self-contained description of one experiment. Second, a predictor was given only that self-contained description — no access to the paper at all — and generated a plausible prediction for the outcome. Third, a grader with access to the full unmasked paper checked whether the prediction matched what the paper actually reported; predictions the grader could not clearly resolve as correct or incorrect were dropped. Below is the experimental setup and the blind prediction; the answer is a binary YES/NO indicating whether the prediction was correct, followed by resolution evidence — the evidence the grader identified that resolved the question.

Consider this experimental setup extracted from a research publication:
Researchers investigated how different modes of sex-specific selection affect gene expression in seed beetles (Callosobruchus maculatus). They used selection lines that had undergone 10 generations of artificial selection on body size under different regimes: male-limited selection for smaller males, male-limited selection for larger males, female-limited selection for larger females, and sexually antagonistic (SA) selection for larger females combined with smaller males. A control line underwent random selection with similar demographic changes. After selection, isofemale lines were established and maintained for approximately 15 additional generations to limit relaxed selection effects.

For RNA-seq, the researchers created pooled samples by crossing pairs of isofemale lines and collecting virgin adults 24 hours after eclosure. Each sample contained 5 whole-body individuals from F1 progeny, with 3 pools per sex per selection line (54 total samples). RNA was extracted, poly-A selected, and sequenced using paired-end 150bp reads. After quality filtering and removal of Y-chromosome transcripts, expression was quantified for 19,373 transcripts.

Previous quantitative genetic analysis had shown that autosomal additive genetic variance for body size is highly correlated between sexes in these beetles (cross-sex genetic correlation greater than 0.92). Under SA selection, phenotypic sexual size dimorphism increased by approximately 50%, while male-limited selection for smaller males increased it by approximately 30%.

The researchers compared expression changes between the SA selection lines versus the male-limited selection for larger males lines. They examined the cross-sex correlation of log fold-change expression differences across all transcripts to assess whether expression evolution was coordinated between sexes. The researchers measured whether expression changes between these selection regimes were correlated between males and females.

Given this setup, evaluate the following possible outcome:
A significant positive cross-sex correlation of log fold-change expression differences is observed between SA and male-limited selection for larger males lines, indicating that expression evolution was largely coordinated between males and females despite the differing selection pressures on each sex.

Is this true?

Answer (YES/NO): YES